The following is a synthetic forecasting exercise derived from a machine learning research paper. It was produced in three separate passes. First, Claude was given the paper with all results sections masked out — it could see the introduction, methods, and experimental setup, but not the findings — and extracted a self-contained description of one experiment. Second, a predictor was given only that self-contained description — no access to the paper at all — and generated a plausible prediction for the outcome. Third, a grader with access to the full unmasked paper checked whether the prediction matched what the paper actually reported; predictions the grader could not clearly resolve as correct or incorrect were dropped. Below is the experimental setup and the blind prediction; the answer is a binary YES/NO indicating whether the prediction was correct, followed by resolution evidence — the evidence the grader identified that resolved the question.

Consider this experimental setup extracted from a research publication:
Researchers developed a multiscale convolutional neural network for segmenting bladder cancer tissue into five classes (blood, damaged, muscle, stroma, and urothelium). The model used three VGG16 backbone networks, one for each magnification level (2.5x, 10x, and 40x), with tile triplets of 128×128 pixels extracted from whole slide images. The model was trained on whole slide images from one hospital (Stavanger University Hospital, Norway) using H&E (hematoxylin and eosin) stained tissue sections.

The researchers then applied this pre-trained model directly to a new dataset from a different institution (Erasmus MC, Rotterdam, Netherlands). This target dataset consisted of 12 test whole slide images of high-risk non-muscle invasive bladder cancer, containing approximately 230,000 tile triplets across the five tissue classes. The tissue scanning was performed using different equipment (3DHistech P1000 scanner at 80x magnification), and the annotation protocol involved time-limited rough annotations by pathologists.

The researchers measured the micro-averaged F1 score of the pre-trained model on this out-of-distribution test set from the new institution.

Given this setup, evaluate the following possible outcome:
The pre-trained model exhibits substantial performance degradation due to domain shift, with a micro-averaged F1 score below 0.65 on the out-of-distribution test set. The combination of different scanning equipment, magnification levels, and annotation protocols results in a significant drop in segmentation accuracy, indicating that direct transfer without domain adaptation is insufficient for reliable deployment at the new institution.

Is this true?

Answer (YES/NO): NO